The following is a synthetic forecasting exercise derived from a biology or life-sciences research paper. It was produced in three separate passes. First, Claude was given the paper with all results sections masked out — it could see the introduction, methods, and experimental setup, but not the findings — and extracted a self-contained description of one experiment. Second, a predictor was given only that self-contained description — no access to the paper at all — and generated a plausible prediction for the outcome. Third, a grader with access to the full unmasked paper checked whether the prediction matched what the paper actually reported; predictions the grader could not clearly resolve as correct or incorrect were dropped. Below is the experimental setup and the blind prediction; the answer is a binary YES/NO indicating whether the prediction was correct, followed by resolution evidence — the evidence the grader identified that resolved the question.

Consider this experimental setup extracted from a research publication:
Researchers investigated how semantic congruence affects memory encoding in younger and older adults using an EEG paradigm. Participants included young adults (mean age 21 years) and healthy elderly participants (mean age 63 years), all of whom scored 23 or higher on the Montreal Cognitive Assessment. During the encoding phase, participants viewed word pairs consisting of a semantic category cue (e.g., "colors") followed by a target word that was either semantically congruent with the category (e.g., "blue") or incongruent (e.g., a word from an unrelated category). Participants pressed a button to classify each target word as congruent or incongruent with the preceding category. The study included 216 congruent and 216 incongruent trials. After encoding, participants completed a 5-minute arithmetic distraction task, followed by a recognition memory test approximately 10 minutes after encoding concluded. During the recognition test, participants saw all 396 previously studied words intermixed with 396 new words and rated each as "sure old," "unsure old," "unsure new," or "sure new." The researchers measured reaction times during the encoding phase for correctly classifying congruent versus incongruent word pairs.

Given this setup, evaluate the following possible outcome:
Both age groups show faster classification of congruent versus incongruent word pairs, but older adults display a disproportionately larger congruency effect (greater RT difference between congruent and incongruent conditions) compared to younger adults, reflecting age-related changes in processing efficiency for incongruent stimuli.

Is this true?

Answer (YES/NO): NO